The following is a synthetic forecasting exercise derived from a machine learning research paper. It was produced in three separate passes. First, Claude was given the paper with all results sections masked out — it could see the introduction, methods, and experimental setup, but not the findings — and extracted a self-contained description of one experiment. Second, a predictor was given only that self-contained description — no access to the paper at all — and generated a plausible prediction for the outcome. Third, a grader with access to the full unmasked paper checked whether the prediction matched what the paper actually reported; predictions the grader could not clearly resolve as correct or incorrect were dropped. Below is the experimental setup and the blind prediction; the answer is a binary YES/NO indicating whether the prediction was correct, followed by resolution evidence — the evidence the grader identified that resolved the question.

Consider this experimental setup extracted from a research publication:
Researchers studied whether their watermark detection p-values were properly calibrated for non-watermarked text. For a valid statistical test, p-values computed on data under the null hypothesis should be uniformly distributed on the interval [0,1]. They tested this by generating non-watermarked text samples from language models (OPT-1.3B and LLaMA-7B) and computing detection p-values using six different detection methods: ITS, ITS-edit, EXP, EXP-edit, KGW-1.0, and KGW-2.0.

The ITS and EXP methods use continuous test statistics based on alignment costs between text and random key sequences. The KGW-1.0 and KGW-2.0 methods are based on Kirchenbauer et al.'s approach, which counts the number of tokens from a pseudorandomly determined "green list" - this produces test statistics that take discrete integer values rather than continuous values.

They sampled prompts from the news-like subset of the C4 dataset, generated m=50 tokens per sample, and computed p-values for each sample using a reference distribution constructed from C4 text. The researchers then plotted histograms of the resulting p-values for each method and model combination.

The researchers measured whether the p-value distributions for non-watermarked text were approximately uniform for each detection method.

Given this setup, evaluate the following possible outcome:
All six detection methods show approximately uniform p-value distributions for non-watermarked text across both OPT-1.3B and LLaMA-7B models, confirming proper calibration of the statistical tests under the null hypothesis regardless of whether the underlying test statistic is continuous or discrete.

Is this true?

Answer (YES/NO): NO